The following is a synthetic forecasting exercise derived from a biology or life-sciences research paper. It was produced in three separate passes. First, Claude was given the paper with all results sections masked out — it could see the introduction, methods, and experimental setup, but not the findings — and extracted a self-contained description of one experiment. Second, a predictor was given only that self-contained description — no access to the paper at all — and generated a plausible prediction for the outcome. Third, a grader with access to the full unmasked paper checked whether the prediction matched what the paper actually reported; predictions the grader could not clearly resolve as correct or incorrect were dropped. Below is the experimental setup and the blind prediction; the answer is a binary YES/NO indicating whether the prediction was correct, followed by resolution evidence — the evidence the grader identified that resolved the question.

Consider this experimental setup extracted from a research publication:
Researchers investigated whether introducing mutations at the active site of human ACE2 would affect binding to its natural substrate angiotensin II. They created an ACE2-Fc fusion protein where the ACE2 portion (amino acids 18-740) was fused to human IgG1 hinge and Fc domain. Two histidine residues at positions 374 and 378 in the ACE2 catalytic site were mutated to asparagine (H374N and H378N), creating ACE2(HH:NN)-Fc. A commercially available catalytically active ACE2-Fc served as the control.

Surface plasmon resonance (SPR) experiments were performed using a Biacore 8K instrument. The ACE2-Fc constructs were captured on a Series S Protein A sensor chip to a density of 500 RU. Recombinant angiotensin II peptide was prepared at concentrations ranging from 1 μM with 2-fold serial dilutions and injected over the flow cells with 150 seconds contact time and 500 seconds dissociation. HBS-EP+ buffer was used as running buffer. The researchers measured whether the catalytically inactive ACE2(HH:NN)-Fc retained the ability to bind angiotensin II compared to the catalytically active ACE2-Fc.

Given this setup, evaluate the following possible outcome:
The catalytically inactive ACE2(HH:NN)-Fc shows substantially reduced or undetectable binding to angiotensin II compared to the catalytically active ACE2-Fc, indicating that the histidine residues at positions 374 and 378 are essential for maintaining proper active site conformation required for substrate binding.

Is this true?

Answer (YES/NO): NO